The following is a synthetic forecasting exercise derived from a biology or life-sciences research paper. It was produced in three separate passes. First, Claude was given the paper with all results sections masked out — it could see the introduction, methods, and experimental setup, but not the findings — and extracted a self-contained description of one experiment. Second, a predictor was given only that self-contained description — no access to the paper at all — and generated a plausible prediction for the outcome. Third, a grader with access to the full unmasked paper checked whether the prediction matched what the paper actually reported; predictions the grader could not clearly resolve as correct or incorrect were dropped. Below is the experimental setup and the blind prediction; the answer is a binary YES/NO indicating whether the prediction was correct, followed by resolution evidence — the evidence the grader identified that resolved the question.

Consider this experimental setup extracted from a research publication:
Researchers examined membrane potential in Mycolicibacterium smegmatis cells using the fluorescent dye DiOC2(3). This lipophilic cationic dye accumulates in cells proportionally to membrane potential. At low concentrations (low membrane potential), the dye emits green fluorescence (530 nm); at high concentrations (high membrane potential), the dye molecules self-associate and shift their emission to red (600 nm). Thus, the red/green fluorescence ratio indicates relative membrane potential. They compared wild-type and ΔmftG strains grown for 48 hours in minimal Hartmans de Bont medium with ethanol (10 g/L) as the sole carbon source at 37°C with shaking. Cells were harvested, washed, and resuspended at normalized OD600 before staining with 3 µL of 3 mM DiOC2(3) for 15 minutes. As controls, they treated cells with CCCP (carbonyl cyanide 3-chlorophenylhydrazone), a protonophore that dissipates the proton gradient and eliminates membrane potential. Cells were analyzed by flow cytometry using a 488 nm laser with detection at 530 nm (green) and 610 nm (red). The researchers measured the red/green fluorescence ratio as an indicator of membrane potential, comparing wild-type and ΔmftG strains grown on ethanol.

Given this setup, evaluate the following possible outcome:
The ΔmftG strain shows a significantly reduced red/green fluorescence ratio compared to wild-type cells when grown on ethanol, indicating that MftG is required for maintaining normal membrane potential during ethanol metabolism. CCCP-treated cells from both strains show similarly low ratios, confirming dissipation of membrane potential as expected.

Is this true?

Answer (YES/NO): NO